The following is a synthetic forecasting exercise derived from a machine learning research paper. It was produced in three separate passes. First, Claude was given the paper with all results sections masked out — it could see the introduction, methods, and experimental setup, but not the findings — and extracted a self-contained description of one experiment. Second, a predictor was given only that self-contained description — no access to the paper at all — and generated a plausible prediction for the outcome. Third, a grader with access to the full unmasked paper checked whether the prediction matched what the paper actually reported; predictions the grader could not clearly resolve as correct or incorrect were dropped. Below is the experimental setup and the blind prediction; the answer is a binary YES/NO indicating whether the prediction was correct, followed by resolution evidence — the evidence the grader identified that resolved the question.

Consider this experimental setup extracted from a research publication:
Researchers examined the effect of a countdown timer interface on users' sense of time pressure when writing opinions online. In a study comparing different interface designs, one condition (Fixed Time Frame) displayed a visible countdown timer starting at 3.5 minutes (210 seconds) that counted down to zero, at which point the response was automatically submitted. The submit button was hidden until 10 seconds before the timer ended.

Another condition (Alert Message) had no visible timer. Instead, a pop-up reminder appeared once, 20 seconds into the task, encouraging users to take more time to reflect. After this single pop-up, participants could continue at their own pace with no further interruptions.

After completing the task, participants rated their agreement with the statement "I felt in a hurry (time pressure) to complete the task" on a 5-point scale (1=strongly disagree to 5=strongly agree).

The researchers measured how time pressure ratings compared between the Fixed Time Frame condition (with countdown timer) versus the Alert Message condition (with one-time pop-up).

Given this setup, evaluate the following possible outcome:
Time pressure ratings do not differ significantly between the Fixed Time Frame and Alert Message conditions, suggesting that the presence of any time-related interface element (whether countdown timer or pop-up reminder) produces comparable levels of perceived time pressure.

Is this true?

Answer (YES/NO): NO